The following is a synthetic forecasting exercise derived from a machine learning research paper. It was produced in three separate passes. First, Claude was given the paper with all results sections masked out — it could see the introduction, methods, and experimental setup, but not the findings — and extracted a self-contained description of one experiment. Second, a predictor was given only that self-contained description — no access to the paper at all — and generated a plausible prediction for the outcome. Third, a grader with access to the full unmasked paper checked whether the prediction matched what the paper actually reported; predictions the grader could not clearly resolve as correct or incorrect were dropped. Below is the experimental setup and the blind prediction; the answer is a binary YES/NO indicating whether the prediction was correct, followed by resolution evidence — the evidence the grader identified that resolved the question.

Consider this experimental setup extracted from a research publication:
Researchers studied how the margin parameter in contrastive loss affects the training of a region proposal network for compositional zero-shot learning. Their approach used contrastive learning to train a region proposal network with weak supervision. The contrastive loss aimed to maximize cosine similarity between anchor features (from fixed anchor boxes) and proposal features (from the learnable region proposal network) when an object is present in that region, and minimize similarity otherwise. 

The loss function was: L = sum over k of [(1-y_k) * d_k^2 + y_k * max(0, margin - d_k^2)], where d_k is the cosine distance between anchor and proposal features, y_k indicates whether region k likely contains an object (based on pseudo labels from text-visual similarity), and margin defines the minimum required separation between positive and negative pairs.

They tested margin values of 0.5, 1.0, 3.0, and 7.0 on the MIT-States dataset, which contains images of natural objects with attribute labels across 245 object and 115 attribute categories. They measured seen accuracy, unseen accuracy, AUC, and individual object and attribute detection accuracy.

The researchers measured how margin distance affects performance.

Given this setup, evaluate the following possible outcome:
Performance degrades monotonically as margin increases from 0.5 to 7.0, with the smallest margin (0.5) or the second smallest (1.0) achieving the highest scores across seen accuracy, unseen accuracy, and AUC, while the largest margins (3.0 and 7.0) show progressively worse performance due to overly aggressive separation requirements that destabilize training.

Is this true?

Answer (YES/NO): NO